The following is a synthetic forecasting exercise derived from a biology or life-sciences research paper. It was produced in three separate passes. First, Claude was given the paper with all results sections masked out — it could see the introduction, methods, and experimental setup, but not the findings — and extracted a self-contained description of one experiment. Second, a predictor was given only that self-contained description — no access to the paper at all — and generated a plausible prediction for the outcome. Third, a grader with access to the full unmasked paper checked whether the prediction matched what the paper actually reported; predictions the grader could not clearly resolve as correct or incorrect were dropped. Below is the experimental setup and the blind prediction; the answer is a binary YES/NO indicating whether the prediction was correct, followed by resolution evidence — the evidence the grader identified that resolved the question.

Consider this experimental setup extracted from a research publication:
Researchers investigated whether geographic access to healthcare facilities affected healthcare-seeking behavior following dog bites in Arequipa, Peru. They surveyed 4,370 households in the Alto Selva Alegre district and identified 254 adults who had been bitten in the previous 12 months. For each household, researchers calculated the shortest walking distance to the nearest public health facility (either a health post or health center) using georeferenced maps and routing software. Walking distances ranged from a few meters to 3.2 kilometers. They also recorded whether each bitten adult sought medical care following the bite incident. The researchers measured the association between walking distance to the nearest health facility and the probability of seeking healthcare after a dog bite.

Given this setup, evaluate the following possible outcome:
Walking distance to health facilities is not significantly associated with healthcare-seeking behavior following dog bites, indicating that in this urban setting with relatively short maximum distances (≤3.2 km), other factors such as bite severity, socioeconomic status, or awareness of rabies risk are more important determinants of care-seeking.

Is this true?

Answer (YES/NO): NO